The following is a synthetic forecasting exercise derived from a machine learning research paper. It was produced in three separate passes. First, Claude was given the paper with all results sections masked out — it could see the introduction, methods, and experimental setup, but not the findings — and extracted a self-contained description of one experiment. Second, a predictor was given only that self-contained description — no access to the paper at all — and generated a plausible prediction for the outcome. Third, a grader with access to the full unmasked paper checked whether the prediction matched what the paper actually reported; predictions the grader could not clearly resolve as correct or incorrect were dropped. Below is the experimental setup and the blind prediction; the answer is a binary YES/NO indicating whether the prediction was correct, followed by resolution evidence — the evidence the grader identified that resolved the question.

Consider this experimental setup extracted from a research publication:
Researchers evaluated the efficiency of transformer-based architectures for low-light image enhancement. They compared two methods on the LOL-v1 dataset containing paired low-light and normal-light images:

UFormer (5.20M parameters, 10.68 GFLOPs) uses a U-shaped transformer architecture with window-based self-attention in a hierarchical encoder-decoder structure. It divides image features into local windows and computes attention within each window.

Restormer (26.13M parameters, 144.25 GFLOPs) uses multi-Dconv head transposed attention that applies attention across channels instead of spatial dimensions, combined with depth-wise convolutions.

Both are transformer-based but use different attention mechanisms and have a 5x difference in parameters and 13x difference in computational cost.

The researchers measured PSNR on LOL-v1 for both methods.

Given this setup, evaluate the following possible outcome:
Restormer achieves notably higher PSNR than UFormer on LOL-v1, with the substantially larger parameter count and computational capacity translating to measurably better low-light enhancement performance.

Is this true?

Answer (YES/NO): YES